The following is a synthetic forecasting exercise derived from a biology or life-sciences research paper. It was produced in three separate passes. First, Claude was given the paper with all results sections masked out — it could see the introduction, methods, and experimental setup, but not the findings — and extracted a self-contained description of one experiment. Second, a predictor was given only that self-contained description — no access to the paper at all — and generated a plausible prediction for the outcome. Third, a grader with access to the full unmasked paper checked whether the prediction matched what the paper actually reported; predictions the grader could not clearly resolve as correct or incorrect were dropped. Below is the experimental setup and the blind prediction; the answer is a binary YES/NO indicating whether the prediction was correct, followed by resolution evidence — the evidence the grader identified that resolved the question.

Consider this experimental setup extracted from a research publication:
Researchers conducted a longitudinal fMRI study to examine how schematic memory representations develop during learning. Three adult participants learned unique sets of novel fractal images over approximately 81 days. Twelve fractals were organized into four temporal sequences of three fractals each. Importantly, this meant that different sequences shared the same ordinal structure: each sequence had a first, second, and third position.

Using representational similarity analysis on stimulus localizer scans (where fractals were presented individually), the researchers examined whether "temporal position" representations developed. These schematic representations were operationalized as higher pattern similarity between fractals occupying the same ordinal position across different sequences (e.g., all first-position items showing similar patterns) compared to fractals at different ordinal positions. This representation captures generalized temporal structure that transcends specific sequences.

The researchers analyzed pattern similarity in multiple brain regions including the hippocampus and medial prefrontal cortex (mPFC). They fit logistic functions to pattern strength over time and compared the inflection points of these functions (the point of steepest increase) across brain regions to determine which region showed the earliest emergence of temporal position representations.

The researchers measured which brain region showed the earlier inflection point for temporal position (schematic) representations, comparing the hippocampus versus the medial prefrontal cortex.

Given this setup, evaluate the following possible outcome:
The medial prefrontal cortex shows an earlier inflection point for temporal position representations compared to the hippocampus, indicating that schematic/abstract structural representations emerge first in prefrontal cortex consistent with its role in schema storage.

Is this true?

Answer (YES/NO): YES